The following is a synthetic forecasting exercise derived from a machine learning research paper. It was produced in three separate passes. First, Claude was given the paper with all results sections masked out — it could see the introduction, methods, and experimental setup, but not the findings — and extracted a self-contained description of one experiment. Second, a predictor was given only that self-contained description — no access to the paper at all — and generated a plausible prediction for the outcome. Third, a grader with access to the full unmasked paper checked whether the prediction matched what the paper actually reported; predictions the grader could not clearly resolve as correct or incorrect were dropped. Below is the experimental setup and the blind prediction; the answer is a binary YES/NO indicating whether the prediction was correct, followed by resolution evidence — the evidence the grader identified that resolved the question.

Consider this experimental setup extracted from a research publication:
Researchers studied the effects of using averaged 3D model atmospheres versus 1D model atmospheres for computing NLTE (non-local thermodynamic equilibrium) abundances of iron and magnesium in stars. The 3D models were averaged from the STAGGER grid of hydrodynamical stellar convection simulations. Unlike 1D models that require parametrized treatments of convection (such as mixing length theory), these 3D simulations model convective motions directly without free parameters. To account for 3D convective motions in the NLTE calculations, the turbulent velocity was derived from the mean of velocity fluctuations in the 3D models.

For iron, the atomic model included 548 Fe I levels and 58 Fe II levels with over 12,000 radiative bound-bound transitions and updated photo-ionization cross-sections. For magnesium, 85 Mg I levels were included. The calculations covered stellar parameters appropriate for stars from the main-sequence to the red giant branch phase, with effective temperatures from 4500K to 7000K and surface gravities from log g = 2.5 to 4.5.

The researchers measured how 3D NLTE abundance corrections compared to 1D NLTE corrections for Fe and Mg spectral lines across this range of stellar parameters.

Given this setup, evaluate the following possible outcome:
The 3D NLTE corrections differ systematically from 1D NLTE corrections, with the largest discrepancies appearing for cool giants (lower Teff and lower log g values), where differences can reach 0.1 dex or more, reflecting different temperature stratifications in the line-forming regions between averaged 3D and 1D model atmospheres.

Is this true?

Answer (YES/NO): NO